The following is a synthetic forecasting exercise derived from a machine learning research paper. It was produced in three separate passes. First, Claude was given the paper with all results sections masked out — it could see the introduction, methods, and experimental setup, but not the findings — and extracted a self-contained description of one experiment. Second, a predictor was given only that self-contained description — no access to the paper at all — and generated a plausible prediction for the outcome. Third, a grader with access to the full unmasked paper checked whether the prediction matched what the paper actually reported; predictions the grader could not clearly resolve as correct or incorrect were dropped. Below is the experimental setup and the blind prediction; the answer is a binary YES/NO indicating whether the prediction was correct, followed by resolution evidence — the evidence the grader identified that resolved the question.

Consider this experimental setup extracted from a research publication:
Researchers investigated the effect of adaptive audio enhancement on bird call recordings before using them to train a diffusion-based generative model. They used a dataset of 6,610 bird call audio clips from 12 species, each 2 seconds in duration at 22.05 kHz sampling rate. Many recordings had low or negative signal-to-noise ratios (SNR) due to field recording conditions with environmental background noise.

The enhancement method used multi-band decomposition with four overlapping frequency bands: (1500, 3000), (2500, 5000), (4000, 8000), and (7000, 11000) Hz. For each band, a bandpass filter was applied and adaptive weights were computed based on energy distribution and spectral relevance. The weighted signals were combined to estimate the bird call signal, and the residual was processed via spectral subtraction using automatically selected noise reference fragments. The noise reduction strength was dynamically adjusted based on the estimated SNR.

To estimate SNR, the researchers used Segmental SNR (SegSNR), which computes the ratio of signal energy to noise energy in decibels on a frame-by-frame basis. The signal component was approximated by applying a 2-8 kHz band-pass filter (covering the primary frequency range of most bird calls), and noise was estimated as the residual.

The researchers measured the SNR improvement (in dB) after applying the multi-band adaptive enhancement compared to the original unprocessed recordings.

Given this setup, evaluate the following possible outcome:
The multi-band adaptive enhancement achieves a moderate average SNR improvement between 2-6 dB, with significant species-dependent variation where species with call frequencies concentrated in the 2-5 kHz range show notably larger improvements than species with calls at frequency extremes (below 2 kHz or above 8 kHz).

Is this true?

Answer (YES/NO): NO